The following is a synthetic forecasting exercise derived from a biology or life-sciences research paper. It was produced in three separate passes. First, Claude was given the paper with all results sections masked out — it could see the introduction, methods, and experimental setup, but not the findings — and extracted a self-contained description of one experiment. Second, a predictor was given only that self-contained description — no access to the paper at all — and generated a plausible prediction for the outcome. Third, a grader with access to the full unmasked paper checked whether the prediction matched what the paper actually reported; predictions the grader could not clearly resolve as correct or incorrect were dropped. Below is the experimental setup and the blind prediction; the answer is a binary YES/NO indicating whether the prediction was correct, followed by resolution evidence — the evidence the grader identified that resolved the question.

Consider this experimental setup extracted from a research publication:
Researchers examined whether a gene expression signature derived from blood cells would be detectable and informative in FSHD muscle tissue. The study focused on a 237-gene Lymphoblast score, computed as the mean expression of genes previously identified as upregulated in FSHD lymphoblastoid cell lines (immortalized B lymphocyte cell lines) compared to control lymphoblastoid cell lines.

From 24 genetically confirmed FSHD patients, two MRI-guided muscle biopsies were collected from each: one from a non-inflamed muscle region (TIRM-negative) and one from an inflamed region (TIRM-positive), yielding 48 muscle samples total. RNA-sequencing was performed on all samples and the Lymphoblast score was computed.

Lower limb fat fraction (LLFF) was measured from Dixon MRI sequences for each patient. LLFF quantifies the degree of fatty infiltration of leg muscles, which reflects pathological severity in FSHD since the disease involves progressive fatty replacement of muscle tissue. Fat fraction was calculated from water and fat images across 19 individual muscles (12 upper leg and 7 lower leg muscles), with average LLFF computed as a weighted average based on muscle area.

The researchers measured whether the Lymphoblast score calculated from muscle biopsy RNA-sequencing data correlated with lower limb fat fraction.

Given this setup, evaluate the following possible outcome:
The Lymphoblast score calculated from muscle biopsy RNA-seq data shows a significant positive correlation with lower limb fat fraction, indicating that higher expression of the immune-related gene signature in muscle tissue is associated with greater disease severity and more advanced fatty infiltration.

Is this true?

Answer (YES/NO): YES